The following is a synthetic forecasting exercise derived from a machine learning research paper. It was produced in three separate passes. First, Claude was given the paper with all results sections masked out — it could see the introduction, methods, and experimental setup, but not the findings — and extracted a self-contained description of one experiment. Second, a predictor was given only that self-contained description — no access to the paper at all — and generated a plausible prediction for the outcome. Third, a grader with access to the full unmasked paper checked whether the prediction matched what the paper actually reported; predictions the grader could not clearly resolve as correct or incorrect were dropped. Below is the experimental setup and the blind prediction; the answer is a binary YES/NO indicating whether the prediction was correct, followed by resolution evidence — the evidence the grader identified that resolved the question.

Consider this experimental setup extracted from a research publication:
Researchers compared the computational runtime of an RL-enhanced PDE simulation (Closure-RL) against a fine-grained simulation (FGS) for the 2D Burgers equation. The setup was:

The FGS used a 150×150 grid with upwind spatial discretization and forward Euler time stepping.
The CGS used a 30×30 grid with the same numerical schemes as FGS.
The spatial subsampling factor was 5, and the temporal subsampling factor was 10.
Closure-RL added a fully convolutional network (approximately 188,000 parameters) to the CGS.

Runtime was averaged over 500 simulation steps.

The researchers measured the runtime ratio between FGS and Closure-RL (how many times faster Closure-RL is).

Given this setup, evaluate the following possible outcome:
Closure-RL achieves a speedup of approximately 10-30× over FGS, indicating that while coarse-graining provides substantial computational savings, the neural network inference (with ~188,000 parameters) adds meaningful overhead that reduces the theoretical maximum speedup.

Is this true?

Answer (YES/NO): NO